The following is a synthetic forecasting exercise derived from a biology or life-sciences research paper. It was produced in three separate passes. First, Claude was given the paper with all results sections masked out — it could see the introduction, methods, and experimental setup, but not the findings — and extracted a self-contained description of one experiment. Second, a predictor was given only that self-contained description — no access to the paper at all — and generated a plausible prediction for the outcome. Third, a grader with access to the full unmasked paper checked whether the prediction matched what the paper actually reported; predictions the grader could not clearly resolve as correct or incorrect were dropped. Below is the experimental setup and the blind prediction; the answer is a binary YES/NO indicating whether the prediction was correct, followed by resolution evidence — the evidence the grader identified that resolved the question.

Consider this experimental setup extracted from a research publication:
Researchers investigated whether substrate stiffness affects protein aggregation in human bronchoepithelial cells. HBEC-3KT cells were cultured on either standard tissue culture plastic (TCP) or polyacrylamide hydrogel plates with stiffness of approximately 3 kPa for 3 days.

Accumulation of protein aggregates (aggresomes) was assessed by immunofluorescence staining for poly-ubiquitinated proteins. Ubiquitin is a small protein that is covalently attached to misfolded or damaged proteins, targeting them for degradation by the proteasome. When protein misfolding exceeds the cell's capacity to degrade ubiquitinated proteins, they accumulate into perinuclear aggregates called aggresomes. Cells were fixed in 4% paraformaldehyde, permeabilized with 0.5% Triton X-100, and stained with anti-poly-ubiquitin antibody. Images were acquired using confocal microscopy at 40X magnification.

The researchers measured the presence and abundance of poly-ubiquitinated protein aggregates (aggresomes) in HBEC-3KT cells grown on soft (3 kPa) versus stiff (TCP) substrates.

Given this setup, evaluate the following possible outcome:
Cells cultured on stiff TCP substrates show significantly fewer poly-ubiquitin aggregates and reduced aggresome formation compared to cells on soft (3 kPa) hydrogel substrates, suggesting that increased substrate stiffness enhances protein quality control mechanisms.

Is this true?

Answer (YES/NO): YES